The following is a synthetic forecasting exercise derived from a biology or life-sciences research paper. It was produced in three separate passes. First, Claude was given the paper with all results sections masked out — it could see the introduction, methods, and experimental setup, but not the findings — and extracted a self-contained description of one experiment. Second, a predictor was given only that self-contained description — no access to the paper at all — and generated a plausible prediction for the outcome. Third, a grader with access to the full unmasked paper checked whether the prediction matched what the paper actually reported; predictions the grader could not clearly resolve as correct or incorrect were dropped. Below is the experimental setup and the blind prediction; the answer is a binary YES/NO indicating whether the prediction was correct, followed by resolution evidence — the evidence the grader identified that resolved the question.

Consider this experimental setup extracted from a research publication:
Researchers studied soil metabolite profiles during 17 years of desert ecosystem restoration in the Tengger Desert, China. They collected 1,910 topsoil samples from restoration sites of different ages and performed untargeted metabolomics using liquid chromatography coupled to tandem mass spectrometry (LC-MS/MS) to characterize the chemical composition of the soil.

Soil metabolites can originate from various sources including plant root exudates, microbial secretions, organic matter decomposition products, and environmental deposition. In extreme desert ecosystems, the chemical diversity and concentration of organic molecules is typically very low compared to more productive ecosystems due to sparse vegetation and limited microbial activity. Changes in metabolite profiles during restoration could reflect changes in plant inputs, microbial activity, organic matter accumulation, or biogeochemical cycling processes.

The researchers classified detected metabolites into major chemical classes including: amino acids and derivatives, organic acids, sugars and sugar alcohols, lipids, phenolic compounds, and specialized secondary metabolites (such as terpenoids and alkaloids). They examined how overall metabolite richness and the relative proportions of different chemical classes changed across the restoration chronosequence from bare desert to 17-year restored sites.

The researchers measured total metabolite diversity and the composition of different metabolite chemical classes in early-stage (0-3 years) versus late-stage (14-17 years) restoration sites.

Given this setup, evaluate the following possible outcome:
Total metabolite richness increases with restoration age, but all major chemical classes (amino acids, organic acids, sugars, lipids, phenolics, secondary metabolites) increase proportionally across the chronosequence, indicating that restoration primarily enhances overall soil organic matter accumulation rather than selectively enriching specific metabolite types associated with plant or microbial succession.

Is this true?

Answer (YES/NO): NO